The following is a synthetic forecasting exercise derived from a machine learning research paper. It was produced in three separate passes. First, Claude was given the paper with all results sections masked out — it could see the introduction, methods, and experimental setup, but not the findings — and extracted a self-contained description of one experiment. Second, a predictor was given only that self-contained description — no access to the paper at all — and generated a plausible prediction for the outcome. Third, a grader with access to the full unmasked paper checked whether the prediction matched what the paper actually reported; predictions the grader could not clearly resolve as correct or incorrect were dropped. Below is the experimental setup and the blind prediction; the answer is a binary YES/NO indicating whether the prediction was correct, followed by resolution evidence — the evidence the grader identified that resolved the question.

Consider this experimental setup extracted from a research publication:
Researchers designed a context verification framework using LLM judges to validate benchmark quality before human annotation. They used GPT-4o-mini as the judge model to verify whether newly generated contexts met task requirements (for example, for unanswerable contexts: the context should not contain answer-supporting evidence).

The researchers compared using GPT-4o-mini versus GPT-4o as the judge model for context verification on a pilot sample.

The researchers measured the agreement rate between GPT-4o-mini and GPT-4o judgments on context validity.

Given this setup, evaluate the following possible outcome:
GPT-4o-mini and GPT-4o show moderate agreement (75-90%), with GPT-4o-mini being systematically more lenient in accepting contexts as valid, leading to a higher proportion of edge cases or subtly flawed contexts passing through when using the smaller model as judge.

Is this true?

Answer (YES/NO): NO